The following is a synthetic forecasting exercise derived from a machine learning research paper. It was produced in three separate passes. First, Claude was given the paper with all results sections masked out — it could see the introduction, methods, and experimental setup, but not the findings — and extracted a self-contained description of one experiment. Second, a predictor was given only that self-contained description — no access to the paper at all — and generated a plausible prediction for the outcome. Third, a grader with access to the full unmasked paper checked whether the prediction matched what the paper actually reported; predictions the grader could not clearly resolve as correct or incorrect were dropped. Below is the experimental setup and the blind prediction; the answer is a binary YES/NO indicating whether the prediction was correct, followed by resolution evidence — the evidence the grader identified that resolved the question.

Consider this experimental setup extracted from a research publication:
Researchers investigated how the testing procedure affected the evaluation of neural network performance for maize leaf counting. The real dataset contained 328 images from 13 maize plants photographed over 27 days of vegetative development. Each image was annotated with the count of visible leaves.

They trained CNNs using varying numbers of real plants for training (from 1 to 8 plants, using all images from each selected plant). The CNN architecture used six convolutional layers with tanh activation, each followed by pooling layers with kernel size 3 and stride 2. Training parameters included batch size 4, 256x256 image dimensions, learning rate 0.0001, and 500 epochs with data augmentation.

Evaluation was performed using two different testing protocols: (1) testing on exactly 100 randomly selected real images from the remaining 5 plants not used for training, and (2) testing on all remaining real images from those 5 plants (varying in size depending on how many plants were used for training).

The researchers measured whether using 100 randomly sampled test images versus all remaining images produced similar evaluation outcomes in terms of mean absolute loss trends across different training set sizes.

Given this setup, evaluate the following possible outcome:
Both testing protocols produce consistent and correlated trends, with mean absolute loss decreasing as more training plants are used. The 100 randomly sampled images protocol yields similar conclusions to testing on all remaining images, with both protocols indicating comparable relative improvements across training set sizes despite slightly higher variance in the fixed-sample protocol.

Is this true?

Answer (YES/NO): NO